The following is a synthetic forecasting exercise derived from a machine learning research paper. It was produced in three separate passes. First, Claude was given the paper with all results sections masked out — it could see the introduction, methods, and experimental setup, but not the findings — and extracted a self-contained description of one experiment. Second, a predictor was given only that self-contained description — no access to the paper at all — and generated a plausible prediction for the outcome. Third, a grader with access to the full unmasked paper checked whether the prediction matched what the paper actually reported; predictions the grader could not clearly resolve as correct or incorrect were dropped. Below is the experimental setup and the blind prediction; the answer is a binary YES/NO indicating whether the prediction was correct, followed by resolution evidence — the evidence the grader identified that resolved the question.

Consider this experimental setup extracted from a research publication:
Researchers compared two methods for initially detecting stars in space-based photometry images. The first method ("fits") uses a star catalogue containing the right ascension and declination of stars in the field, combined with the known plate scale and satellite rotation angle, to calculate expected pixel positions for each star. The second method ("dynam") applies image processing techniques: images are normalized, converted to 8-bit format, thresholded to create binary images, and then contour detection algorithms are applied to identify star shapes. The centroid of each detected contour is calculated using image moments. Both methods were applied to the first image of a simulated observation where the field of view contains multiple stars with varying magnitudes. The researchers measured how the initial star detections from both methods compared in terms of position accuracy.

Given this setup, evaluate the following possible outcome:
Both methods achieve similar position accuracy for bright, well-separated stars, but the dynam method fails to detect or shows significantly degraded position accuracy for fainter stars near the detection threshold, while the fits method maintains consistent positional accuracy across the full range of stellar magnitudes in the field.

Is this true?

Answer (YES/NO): YES